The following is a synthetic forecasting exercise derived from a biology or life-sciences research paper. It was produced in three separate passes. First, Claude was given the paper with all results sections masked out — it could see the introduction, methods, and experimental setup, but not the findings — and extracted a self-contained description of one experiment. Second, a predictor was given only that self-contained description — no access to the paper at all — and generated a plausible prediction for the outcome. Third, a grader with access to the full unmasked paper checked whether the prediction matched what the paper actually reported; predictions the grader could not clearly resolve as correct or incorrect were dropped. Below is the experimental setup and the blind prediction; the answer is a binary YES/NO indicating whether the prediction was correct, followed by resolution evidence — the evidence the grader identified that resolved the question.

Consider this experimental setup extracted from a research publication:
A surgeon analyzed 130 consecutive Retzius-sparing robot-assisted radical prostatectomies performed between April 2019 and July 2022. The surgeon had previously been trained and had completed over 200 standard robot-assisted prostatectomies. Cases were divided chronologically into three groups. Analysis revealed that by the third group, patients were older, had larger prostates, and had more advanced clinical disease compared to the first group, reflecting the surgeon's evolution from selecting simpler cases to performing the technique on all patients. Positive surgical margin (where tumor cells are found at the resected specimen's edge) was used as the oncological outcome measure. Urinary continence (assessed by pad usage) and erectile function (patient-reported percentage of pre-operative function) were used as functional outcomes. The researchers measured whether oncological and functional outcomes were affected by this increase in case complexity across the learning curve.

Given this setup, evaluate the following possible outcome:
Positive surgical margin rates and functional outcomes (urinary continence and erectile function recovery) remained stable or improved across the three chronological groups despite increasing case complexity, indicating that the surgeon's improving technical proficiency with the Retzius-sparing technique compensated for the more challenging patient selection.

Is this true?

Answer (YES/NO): YES